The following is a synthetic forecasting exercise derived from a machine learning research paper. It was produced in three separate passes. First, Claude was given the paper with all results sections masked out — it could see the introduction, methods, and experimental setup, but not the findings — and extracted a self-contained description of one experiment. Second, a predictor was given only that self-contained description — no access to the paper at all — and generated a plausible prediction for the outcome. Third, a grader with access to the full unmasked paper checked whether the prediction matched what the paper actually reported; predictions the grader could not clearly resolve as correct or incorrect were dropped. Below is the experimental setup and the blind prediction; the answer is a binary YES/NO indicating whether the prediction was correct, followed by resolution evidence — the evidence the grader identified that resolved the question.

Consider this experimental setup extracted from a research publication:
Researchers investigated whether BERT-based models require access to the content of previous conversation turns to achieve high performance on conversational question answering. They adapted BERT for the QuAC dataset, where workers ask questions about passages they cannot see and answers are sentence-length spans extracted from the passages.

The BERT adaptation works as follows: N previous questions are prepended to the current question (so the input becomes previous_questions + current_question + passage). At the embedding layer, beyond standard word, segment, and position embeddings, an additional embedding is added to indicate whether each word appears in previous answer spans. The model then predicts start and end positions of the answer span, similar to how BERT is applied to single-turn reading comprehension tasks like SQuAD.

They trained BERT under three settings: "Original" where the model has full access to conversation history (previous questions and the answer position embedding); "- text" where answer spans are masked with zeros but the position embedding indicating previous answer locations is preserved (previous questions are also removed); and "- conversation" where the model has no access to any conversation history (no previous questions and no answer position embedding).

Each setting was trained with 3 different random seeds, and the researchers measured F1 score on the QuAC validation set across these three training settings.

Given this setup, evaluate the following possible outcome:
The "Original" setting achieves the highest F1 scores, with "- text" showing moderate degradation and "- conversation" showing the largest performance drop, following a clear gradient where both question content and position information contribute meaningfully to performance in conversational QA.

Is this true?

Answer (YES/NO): NO